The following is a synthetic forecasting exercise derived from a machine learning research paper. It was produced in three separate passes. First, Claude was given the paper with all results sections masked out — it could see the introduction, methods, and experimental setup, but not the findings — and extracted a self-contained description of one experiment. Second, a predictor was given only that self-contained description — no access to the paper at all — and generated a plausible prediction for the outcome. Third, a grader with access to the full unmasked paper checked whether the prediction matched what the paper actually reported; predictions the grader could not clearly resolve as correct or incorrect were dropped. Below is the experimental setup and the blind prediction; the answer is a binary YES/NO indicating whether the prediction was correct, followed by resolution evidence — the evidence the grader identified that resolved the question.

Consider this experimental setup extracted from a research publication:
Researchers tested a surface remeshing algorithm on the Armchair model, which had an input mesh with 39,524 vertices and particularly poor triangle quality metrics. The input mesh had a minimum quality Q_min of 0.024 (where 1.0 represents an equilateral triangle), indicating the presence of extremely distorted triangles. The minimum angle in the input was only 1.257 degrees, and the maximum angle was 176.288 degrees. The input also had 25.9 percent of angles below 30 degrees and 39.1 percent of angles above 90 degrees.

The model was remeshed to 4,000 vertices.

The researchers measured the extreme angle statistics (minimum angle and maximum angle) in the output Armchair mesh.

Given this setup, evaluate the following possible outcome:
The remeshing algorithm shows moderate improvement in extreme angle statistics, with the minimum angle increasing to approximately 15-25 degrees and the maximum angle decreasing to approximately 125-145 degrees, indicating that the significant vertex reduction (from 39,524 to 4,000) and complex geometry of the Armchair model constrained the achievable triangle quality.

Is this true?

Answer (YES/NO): NO